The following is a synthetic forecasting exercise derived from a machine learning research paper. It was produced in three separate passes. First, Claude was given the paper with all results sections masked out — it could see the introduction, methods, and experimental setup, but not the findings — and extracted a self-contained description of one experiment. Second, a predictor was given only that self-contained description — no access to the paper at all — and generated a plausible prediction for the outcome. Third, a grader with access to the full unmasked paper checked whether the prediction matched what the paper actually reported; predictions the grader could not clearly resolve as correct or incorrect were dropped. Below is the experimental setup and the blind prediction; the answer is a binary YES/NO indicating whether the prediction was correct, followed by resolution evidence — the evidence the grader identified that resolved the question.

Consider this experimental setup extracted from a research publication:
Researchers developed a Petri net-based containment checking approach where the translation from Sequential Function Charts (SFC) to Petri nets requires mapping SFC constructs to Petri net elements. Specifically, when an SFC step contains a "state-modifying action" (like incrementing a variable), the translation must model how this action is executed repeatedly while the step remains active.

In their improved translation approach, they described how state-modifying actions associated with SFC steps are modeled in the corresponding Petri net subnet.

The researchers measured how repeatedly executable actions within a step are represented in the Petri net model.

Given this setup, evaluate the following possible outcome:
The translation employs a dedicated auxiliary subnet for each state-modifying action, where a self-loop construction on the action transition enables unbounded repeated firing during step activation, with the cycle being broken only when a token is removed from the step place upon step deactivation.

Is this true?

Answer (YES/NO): NO